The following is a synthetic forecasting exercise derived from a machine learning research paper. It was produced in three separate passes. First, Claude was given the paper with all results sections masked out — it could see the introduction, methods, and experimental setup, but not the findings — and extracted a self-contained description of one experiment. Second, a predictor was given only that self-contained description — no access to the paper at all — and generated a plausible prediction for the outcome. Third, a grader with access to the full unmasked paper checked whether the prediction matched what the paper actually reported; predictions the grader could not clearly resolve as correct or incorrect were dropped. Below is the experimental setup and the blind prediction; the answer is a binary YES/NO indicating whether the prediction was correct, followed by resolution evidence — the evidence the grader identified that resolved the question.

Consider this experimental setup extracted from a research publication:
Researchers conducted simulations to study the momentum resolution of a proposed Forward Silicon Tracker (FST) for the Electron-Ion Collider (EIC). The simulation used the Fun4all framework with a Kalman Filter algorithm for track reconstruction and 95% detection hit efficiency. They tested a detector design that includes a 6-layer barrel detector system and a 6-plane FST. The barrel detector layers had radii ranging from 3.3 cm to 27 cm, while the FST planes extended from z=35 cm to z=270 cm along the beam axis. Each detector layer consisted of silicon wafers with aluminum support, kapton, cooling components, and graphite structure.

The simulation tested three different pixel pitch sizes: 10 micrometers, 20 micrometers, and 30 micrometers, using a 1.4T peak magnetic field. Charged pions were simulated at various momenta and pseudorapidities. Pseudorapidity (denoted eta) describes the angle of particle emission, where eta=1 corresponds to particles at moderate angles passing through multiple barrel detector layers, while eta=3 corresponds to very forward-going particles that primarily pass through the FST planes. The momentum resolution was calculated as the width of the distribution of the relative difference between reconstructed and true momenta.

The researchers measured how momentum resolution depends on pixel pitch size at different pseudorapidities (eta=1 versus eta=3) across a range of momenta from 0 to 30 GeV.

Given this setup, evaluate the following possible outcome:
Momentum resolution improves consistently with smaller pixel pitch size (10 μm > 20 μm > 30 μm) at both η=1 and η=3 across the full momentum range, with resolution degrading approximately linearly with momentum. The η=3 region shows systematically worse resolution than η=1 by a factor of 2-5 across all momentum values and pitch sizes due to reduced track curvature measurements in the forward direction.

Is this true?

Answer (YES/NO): NO